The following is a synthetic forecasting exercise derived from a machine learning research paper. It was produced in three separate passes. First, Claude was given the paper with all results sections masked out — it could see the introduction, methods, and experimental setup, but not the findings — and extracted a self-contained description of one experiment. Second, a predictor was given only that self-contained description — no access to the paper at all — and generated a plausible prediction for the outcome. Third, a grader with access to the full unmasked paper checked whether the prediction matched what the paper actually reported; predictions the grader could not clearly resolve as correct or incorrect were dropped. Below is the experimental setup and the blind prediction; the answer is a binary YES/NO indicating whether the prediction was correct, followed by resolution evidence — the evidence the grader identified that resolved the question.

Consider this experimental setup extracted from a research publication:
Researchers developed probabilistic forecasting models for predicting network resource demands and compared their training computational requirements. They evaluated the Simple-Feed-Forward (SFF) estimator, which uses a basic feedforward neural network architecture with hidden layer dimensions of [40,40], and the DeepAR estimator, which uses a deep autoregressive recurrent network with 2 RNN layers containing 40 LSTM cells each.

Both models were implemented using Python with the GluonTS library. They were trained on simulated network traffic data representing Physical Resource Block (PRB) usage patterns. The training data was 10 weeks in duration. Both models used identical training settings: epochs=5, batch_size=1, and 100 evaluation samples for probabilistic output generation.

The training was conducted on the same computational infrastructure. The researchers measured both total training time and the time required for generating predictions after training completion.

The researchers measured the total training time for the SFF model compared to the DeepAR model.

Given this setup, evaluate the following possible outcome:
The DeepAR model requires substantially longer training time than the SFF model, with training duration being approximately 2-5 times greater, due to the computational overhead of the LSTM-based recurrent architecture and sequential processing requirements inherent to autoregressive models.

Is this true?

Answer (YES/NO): YES